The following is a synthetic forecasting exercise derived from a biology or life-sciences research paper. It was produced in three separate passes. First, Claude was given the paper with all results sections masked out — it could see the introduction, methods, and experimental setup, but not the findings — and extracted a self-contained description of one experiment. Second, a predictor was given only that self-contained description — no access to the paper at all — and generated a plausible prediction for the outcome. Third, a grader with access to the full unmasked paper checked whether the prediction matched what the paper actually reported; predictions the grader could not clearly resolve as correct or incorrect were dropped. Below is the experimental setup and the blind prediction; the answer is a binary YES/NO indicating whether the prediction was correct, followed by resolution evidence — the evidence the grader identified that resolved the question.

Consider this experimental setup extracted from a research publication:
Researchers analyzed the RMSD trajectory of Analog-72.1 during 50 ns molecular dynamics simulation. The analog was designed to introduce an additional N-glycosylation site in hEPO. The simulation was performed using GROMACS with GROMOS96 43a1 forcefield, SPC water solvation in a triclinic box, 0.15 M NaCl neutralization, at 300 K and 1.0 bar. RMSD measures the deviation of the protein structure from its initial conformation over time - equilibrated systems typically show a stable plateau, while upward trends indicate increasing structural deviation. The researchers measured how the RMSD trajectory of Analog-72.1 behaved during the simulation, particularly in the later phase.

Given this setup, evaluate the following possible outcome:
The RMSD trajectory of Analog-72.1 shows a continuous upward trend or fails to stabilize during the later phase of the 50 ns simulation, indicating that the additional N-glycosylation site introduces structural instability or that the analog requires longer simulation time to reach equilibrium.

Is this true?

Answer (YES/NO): YES